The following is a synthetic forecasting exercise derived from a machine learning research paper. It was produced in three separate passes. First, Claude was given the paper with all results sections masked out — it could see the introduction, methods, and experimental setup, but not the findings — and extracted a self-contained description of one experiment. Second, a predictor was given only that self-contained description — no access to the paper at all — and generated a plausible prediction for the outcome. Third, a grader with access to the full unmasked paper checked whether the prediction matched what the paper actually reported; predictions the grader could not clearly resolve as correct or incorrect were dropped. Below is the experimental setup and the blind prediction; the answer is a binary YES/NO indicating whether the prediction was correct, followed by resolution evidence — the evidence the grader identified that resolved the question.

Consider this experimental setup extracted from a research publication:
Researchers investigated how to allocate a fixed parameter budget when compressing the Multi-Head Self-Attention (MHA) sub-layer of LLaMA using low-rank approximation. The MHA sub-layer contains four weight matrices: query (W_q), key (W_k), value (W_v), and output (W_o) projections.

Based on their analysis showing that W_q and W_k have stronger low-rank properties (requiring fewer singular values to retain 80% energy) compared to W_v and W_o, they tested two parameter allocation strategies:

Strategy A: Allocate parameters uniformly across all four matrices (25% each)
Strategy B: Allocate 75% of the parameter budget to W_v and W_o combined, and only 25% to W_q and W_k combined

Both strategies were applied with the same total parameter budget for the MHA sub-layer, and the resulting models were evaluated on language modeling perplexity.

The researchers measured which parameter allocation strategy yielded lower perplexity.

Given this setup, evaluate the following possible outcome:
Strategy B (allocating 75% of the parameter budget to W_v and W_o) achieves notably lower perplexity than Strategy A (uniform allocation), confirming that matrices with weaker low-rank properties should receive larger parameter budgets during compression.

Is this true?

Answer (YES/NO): YES